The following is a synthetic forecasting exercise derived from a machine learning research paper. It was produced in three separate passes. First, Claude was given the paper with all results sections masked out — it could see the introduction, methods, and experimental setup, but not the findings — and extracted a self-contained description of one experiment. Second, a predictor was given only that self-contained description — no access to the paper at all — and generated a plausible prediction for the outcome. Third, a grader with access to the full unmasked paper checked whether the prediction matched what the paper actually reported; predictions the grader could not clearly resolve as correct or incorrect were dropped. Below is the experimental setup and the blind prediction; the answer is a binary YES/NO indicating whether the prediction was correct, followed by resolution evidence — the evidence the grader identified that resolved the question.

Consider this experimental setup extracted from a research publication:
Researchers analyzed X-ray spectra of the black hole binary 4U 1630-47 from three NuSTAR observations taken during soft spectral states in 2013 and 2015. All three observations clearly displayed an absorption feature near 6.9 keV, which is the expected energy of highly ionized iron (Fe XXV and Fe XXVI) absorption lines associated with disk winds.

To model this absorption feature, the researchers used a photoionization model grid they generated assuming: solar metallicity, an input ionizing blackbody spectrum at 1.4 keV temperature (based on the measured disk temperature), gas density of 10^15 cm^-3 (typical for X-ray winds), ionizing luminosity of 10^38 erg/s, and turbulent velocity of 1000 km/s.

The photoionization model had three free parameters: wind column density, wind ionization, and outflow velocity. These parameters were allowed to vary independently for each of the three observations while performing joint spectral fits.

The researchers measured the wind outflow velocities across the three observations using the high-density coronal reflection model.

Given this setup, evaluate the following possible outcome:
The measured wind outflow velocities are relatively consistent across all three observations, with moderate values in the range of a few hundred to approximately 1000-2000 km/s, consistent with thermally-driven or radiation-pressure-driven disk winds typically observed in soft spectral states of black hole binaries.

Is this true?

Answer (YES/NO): NO